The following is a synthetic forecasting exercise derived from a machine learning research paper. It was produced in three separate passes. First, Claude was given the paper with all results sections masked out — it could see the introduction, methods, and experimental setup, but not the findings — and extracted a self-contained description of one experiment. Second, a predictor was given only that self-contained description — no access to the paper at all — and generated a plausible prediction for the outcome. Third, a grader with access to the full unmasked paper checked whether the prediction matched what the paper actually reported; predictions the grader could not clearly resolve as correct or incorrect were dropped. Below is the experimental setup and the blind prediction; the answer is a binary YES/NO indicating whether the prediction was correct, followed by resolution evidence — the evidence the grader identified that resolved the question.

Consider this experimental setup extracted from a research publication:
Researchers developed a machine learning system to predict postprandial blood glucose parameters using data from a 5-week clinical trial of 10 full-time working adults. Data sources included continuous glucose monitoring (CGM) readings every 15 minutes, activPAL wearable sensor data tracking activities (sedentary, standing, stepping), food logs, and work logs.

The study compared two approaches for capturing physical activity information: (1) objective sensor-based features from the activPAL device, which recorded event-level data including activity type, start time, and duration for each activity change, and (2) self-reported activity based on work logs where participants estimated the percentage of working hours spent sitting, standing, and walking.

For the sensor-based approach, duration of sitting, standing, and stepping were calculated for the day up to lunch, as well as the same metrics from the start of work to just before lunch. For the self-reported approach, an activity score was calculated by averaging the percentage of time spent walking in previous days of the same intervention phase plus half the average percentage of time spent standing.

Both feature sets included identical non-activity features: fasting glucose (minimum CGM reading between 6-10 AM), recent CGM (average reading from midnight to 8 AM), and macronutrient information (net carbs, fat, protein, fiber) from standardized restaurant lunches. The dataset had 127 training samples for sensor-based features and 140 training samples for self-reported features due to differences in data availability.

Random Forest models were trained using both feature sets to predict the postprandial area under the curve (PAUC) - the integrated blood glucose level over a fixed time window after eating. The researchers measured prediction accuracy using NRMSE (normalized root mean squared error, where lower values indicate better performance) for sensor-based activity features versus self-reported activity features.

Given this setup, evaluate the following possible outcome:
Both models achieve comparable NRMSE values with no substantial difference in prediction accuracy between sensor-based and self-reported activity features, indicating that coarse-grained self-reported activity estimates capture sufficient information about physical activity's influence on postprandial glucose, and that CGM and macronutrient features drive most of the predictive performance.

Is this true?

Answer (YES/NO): NO